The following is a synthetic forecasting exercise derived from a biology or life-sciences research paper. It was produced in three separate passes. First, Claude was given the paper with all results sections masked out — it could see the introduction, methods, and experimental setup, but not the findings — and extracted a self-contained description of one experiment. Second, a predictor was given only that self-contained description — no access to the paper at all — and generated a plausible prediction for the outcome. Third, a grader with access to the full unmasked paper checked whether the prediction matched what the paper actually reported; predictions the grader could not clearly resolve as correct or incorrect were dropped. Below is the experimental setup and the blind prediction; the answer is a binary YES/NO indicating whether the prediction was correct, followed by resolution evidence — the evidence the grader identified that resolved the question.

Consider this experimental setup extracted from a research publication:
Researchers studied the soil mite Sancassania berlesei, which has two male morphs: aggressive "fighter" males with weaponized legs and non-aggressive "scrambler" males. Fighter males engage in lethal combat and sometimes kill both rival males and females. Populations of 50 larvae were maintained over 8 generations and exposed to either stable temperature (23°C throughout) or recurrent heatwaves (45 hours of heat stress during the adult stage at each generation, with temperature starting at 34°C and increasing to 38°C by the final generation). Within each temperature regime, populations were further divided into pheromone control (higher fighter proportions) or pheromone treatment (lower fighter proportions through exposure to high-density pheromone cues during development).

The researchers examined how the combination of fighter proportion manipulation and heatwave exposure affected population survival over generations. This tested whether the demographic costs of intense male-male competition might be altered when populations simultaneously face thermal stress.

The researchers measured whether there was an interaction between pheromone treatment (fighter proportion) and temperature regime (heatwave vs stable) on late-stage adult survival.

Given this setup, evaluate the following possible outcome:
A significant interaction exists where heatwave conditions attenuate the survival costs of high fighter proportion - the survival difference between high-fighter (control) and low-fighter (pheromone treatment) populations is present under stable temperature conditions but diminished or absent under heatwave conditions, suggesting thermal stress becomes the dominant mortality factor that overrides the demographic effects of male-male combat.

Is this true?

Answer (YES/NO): NO